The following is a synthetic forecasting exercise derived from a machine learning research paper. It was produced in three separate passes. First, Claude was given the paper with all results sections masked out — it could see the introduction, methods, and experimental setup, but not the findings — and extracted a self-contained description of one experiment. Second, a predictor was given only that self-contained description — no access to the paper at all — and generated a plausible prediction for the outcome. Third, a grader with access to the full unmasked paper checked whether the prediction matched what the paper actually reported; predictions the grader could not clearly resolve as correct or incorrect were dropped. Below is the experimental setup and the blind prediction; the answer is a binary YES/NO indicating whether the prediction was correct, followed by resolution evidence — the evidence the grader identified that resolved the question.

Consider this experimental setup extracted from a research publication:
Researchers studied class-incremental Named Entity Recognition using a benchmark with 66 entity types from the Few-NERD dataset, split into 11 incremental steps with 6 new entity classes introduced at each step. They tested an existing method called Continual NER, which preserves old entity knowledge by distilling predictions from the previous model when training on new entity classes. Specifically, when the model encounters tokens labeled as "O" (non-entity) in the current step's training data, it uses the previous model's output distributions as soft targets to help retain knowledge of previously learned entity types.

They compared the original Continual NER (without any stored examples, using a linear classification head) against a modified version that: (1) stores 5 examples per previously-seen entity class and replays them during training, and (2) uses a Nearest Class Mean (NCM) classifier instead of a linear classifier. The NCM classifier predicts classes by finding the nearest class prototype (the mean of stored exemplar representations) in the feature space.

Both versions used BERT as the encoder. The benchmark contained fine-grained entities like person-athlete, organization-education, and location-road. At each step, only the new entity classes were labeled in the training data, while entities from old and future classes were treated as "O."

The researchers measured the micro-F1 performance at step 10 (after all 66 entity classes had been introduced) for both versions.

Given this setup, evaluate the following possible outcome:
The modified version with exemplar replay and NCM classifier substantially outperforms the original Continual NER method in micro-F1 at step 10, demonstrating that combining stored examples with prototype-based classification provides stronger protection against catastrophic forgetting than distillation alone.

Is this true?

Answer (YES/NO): NO